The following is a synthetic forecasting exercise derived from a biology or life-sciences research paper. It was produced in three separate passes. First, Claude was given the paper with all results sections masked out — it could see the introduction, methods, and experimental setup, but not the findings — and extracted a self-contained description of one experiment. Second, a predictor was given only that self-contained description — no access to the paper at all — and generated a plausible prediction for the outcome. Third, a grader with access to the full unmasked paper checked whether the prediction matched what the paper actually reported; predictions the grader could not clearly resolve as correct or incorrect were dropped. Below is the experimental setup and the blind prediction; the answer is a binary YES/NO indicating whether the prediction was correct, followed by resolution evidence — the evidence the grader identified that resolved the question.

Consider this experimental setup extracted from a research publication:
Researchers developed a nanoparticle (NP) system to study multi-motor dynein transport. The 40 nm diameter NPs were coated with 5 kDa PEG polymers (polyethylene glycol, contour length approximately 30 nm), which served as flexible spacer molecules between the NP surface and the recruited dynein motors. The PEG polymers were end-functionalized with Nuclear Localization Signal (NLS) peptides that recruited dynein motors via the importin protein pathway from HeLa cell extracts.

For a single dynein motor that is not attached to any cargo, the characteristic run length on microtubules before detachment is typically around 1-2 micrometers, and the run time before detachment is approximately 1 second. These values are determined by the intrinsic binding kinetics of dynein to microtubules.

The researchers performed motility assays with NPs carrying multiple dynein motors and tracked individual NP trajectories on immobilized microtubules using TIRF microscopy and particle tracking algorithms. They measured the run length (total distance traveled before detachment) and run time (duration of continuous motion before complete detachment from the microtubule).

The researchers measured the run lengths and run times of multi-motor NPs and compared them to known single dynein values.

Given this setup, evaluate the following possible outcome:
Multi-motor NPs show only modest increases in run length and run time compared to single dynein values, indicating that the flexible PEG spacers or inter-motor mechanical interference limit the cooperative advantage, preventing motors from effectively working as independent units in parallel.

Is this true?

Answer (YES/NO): NO